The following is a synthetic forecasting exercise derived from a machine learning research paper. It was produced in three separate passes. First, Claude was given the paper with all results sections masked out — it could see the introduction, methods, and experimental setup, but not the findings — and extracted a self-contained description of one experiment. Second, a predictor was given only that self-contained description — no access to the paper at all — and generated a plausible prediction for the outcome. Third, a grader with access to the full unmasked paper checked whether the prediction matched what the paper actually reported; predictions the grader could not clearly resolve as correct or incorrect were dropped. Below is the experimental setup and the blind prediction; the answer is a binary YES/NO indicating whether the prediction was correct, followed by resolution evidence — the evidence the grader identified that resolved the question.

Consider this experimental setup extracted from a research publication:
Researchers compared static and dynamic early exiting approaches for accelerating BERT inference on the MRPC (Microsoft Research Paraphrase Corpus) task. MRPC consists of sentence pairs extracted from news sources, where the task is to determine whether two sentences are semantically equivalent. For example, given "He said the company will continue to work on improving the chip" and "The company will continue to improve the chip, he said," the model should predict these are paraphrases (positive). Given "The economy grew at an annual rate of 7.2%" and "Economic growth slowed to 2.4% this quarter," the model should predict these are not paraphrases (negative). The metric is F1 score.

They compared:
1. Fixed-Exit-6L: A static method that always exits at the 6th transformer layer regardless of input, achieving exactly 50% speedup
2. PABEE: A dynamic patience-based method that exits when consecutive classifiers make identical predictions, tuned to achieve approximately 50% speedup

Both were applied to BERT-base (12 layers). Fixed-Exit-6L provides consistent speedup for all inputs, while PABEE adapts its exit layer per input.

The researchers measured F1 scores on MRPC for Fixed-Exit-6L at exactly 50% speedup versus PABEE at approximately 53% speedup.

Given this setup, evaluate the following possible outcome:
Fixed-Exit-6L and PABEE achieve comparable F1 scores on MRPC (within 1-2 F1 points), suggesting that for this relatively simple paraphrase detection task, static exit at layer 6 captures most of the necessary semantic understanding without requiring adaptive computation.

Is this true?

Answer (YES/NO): YES